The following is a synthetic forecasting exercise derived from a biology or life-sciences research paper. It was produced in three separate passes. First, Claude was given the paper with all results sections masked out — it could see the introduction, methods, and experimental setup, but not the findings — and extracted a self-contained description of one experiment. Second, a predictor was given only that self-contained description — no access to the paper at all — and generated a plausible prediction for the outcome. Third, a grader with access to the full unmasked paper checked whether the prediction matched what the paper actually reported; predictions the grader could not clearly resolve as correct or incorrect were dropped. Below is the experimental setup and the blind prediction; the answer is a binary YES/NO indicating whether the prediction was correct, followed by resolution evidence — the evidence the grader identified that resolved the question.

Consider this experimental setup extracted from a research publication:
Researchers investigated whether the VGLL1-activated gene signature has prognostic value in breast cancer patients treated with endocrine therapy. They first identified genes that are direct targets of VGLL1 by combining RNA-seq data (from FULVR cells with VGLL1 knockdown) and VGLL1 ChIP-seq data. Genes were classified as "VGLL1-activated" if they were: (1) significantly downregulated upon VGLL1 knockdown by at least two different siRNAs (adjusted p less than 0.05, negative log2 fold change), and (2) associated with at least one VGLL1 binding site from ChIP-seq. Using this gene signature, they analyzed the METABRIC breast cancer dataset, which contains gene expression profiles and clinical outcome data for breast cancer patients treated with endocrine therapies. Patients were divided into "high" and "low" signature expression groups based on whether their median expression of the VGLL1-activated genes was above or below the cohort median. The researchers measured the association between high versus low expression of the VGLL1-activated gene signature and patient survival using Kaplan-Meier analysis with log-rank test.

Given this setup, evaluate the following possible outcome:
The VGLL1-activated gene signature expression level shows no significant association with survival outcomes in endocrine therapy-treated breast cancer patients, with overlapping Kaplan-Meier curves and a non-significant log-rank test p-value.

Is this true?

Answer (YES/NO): NO